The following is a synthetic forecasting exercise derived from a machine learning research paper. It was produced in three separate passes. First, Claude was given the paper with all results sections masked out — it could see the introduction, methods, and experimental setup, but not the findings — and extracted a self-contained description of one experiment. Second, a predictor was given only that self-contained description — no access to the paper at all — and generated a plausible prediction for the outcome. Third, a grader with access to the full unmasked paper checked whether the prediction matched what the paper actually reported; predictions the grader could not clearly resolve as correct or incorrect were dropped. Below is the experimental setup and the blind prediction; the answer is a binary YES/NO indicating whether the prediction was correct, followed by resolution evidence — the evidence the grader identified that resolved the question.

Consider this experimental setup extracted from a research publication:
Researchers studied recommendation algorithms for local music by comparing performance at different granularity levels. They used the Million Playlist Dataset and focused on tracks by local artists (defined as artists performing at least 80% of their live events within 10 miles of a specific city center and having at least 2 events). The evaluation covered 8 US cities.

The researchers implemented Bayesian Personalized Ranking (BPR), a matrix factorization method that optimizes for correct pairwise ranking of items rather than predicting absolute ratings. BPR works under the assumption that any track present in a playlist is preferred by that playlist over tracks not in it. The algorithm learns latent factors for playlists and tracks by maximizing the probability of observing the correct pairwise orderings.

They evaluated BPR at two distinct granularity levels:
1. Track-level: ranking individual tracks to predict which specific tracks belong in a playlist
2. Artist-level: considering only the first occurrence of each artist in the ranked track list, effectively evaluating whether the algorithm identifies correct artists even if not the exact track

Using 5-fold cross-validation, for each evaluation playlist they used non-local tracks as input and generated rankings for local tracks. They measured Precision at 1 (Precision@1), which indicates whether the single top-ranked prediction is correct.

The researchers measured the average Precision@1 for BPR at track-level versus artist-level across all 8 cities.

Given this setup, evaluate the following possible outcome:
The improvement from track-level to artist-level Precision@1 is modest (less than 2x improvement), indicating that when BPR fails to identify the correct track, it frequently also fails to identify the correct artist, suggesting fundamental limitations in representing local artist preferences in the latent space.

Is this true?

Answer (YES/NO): NO